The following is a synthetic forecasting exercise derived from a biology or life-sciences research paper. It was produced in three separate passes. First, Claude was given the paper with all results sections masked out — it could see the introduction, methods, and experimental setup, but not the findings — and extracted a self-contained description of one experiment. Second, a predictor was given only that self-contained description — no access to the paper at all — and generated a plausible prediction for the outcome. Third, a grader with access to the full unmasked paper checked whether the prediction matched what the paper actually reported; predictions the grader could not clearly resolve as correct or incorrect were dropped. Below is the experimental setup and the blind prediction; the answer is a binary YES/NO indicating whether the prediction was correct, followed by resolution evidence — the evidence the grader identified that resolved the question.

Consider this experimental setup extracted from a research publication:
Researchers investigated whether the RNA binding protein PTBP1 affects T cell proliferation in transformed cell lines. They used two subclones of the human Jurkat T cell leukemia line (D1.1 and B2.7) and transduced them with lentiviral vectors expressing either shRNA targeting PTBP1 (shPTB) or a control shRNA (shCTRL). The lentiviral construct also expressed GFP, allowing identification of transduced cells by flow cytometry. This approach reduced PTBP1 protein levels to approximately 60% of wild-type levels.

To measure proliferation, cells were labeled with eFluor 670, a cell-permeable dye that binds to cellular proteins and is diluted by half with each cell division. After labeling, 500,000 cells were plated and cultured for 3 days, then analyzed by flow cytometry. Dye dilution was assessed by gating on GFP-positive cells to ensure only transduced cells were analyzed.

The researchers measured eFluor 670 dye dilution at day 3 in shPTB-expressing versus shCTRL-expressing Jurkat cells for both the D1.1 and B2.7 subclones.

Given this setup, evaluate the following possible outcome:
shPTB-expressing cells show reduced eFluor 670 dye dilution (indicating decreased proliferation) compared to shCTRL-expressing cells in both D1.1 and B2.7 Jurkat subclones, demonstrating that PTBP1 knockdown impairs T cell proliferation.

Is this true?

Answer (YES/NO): NO